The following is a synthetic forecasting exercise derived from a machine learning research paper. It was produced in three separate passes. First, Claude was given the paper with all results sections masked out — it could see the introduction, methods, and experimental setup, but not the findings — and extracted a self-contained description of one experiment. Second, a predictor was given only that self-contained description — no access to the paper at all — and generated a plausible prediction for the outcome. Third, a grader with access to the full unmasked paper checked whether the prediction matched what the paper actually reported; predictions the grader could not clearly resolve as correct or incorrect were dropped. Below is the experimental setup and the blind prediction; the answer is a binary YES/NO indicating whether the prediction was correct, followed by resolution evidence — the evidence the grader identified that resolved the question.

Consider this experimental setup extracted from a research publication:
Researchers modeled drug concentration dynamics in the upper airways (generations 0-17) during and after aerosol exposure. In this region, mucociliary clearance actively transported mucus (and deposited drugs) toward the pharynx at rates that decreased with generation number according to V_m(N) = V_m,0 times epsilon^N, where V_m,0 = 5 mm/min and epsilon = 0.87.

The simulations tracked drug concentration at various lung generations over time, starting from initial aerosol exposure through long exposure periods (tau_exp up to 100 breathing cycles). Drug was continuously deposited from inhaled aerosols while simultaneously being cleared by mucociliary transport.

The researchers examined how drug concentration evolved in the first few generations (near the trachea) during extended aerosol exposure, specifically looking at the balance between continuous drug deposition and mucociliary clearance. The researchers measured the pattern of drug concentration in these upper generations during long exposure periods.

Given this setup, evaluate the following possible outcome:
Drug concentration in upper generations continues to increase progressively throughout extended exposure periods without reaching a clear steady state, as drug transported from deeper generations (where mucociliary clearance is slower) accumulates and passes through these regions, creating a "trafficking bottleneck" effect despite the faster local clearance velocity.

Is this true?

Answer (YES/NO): NO